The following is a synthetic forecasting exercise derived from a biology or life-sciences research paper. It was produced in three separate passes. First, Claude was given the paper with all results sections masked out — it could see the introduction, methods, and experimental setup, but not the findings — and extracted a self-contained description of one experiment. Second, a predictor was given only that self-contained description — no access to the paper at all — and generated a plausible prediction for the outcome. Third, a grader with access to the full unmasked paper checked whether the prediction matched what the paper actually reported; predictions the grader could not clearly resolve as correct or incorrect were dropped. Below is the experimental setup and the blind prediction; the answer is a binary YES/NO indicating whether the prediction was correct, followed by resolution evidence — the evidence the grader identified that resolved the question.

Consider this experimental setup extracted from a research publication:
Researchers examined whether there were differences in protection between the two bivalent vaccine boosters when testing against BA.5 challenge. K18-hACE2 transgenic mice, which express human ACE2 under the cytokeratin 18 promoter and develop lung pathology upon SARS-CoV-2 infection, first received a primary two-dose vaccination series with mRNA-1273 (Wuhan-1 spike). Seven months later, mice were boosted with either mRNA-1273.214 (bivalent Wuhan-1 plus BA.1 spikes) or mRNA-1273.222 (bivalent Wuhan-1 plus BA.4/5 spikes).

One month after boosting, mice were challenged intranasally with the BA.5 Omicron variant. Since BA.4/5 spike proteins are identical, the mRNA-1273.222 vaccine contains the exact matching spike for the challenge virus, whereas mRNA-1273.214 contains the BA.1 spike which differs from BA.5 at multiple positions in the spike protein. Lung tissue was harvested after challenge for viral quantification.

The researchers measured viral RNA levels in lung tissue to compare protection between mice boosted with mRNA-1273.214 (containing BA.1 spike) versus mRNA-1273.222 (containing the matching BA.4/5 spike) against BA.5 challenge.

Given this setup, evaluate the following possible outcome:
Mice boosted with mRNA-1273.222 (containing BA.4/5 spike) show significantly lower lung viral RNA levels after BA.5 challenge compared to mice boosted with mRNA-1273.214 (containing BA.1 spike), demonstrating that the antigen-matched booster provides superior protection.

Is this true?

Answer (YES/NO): NO